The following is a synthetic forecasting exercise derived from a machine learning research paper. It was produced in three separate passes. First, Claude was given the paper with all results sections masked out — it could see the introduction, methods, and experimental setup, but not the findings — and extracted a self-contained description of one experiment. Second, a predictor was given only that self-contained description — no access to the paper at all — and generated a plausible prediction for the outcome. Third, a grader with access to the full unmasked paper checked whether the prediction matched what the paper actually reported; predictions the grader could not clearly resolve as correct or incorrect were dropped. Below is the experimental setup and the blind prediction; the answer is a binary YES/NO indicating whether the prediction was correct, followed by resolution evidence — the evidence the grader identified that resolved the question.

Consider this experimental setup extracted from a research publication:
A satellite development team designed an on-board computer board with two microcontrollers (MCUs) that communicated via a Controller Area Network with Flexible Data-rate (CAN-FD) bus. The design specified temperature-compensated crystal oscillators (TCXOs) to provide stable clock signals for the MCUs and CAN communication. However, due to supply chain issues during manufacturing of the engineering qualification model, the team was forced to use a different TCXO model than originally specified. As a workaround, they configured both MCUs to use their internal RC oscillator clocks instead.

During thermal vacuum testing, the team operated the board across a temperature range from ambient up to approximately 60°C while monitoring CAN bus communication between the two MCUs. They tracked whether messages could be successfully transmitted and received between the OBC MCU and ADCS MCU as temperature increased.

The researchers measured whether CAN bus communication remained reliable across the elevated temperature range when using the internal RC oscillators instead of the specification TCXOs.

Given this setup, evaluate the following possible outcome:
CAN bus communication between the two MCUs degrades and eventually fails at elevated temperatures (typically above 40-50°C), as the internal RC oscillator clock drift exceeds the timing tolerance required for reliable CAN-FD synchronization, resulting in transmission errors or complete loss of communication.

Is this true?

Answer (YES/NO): YES